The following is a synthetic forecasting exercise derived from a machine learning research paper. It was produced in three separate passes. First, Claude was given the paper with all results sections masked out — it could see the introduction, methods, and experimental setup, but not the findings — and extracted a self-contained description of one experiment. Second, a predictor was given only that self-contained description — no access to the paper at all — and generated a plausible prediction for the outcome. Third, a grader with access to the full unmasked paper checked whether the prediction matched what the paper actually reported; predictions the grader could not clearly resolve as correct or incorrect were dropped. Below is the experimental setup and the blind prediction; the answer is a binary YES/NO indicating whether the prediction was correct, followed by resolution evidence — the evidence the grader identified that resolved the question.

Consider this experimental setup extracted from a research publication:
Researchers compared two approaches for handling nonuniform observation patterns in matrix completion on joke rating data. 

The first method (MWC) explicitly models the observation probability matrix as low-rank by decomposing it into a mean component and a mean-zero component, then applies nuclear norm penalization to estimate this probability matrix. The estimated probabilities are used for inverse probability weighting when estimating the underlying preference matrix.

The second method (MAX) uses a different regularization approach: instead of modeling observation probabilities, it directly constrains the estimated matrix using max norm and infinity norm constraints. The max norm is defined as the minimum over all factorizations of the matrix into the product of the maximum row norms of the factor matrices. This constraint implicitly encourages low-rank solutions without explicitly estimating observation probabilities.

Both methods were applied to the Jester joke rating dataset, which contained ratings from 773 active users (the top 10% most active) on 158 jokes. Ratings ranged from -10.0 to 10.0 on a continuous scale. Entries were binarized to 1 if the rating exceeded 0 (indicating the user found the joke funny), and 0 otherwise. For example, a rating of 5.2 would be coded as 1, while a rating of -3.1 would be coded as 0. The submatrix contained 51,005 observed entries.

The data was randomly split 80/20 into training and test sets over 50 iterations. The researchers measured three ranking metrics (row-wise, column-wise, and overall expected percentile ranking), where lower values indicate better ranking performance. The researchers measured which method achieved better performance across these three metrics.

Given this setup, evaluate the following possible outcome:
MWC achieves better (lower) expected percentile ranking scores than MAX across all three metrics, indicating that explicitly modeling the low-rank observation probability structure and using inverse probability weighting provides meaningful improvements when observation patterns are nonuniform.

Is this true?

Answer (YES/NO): YES